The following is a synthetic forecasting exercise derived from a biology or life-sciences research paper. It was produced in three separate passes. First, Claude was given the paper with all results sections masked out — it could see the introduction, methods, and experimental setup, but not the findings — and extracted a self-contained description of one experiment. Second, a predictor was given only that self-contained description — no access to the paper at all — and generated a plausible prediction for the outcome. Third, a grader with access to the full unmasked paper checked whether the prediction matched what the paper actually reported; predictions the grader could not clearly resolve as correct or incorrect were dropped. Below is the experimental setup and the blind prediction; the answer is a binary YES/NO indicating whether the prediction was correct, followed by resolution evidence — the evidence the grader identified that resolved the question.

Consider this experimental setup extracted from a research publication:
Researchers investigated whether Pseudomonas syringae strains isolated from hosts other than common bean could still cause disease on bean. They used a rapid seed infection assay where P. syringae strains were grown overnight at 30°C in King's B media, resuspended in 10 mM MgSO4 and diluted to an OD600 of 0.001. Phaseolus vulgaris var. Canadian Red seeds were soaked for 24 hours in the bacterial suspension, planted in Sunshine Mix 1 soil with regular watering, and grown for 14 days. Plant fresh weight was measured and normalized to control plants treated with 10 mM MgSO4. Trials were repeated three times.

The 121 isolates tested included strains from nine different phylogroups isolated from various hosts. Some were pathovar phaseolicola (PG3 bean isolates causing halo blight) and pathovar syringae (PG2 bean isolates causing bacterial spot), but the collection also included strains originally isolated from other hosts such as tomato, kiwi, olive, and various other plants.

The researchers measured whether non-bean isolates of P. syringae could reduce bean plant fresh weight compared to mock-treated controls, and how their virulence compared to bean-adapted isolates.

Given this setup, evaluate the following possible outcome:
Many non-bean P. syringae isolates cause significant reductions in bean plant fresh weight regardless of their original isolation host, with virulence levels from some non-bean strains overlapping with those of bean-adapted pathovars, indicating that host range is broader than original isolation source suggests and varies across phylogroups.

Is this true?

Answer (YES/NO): YES